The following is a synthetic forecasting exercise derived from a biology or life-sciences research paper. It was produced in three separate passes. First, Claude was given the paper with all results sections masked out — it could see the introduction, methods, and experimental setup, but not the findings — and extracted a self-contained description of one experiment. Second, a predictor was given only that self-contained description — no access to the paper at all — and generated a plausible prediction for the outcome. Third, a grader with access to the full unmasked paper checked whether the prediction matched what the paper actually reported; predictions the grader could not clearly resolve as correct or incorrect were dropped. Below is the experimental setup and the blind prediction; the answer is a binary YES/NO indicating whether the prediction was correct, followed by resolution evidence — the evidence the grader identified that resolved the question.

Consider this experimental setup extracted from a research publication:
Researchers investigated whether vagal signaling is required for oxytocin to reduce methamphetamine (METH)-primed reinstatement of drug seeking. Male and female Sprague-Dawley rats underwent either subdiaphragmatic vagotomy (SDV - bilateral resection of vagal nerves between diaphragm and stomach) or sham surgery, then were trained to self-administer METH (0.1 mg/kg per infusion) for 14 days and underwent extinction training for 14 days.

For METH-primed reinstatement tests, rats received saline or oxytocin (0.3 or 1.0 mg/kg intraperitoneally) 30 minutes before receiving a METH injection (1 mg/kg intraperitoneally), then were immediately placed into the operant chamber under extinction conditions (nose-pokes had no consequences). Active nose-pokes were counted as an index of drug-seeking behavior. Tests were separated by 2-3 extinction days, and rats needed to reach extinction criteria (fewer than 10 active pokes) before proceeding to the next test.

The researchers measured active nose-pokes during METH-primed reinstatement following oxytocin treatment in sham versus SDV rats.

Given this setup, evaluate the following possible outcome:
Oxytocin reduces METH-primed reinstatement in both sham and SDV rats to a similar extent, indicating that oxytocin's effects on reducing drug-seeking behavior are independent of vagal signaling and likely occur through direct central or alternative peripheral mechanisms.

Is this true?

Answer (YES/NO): NO